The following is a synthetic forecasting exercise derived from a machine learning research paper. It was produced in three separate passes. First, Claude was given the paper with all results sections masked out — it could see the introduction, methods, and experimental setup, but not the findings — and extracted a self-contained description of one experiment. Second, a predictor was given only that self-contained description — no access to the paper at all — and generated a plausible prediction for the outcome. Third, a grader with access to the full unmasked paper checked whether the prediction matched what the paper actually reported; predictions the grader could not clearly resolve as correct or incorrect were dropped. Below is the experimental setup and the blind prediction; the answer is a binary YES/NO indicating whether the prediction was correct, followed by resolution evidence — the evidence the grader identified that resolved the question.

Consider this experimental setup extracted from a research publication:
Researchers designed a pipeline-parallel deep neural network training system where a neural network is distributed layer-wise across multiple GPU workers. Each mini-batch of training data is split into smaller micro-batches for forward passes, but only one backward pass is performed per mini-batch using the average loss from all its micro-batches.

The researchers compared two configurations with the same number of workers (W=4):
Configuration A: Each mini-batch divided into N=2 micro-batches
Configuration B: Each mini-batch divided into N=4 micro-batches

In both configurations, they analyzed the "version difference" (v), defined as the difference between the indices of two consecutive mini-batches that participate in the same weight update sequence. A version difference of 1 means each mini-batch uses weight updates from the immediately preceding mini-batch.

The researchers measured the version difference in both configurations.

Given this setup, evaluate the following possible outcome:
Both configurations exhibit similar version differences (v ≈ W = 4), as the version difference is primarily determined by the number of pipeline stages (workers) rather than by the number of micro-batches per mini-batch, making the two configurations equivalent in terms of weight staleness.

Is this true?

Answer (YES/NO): NO